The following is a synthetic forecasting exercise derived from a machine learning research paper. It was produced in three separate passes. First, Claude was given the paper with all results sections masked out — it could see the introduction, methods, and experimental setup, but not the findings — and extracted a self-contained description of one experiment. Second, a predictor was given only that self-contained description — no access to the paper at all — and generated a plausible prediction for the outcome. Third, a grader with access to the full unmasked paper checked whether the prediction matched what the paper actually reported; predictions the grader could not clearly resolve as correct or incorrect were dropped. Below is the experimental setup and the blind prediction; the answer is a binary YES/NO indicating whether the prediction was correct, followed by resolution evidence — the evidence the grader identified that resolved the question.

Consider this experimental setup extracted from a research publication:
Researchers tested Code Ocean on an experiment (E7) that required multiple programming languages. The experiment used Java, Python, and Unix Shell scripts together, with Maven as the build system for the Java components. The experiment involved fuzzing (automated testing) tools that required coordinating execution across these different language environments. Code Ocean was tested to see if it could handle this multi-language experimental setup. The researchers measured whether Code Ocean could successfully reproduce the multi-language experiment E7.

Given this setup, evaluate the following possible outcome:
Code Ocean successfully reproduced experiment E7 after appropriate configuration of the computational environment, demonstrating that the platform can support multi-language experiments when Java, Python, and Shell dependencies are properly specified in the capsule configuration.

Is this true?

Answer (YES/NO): NO